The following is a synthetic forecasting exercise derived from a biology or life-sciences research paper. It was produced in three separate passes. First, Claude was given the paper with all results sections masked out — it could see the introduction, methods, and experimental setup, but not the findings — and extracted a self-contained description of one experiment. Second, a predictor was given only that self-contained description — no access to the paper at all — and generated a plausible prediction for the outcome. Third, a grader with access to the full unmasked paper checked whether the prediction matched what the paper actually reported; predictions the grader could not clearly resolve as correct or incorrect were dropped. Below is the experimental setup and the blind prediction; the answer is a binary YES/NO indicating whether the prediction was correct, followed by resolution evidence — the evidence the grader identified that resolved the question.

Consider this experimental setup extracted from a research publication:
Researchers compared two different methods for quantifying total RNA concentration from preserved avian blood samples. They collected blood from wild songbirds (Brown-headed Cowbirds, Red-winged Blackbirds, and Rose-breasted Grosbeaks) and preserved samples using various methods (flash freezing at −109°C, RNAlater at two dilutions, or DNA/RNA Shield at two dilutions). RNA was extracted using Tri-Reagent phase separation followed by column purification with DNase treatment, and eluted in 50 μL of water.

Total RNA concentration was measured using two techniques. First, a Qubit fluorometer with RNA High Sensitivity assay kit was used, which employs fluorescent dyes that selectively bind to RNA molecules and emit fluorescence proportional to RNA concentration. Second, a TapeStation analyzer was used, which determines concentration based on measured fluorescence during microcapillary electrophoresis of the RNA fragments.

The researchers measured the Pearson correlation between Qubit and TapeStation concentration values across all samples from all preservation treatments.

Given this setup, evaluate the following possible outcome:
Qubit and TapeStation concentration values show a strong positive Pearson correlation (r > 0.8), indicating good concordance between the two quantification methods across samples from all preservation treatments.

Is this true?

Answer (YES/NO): YES